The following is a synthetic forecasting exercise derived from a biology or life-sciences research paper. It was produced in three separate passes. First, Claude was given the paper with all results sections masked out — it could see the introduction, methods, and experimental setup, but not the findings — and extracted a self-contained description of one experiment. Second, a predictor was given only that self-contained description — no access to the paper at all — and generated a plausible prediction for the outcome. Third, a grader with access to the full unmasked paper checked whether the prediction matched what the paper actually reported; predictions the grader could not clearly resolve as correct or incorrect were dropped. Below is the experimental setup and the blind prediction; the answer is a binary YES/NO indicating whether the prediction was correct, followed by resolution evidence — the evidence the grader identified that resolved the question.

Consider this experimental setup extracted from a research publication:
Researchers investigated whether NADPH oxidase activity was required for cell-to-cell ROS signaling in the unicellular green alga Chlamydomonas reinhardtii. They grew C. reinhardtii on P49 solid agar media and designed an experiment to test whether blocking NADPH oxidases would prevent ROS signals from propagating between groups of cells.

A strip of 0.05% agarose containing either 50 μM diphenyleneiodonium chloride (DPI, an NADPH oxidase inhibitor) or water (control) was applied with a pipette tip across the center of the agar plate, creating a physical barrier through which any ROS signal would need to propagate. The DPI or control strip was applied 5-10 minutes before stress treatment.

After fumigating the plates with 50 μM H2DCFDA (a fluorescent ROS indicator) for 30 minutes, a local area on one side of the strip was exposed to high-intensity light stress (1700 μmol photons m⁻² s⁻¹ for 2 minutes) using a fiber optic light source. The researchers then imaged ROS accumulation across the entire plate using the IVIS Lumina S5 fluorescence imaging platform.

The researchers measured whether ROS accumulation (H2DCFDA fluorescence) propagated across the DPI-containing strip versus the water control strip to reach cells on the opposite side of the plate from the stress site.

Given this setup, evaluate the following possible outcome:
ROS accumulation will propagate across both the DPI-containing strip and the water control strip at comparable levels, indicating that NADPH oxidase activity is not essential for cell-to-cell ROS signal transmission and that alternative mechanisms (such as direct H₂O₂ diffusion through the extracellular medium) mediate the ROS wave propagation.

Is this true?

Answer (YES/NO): NO